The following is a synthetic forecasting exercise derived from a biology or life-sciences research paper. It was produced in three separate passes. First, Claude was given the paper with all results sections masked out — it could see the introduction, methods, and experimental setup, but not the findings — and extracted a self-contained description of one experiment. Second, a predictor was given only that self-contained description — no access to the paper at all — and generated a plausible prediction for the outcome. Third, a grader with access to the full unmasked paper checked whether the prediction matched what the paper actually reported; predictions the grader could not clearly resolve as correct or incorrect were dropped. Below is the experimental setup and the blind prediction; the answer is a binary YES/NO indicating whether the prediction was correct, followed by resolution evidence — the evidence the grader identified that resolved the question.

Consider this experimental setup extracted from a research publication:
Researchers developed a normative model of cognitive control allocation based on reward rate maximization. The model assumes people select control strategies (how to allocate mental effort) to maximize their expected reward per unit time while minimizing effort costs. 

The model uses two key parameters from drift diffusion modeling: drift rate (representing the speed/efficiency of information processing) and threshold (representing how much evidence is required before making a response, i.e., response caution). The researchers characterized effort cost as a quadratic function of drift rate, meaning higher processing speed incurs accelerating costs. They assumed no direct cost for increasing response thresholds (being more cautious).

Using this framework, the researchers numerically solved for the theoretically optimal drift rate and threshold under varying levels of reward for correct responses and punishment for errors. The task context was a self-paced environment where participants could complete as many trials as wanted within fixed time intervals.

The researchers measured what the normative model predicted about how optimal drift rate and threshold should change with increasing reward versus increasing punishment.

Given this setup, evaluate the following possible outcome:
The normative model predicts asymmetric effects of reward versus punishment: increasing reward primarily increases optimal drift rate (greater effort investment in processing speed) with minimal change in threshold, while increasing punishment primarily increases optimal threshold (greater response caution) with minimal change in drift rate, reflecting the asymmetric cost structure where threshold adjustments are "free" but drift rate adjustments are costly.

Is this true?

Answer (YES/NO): NO